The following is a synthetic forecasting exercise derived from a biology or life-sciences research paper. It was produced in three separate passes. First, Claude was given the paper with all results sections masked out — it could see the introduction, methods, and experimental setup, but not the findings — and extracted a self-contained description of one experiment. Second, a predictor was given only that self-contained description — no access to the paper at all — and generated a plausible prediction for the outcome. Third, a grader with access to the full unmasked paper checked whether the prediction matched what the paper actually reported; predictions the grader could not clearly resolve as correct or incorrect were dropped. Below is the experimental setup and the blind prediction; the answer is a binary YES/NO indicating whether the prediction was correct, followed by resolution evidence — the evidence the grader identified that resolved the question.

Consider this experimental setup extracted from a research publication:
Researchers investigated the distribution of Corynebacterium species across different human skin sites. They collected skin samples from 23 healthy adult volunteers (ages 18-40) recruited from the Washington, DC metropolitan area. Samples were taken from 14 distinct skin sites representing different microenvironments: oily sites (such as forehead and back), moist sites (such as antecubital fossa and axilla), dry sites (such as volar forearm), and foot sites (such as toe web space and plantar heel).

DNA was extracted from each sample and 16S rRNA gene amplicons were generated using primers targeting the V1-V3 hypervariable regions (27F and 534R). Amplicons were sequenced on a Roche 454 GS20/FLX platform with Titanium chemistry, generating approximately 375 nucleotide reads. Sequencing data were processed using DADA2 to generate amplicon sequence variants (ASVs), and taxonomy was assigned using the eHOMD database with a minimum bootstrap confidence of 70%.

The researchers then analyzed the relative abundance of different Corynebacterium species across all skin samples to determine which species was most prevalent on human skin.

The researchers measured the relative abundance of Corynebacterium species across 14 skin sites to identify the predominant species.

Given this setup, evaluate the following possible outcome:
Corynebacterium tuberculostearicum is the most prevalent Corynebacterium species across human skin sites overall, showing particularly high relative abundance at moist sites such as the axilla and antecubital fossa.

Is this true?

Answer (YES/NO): NO